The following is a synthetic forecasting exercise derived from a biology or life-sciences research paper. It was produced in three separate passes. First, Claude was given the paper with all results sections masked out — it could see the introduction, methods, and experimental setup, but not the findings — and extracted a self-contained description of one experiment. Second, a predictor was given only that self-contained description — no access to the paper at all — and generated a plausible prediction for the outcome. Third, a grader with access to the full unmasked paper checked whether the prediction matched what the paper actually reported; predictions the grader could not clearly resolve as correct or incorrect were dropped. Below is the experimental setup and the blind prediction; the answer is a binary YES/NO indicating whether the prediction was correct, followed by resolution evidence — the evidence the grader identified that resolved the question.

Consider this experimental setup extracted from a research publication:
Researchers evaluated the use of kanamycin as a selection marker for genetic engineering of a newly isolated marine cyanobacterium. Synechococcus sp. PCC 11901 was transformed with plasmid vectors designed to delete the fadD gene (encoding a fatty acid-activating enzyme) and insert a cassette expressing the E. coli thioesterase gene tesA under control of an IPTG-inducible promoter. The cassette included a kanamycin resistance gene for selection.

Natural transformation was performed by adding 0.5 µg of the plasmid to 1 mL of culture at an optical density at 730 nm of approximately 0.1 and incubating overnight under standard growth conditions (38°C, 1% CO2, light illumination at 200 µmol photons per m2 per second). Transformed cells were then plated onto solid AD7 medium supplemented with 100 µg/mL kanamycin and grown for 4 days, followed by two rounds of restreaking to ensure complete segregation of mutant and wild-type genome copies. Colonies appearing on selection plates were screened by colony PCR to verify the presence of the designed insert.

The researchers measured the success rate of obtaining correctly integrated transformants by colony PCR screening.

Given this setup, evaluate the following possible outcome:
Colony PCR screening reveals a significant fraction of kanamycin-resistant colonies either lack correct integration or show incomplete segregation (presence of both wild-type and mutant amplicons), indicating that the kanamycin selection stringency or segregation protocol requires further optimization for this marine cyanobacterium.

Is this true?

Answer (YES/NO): YES